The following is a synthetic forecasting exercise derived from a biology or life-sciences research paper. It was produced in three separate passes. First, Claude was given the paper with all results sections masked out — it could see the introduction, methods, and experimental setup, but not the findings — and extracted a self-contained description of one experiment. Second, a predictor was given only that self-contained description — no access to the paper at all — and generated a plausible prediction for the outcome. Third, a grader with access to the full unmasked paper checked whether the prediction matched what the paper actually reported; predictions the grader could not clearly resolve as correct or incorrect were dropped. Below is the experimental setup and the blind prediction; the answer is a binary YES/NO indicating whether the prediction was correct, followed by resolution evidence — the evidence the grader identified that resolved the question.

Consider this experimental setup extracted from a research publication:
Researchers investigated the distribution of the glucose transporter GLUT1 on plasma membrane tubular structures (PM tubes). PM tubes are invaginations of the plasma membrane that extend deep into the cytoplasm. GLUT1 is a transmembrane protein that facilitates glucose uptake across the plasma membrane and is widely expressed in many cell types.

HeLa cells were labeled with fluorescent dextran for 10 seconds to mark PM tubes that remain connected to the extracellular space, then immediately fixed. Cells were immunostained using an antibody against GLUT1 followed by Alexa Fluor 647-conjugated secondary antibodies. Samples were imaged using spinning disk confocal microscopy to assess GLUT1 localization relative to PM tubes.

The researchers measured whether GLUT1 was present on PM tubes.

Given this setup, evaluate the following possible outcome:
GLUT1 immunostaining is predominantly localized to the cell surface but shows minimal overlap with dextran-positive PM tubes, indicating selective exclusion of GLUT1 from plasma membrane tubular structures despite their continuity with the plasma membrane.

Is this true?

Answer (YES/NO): NO